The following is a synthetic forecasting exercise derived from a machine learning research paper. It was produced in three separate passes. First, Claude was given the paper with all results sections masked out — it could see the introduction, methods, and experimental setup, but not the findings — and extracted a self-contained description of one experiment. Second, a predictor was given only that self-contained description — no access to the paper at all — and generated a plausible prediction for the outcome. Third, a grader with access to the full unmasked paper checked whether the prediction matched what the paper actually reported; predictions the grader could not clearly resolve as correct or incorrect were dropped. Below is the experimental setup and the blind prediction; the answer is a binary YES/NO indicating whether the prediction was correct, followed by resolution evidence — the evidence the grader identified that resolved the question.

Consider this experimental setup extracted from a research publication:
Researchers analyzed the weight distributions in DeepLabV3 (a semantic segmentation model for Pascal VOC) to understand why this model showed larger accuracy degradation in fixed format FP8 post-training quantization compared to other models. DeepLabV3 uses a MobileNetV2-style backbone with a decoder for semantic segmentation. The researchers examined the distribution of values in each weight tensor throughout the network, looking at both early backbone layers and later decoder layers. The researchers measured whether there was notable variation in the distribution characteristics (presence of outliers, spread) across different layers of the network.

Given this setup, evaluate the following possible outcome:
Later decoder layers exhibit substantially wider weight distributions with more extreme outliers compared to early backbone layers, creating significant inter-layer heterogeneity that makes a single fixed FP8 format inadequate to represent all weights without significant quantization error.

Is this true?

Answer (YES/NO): NO